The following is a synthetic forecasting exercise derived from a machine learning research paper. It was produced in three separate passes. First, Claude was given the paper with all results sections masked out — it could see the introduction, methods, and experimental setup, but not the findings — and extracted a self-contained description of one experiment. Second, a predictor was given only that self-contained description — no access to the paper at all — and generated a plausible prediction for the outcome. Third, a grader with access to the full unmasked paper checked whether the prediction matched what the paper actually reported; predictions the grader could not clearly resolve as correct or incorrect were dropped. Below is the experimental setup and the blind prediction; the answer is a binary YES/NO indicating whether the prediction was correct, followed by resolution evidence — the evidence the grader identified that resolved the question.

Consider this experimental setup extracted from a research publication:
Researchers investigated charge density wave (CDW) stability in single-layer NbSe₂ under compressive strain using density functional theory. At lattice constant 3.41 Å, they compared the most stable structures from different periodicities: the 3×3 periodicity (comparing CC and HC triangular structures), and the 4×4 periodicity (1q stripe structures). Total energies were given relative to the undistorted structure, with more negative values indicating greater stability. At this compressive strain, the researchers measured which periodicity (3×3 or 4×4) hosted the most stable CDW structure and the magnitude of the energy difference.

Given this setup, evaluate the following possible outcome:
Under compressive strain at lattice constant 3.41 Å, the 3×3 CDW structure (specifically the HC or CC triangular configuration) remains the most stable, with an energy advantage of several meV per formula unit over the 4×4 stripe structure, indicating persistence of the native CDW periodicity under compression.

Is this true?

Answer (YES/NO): NO